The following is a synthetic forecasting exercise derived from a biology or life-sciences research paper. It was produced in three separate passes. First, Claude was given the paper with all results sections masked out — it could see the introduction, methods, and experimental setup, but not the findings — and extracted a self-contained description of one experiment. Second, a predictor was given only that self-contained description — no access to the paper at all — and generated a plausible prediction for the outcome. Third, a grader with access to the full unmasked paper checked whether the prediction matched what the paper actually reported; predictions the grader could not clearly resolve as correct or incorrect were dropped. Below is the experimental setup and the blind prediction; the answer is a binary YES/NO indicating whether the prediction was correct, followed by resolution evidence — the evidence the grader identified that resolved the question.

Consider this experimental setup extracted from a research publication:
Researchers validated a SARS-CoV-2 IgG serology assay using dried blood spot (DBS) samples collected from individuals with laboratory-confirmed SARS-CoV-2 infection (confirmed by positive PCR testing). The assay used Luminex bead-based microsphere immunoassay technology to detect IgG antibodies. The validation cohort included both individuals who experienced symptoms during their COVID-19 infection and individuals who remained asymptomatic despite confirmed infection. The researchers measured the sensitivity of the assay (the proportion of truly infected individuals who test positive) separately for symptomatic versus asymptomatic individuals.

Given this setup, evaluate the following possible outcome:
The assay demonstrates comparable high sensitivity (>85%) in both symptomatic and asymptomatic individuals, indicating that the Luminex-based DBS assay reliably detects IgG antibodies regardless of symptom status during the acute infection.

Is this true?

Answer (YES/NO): NO